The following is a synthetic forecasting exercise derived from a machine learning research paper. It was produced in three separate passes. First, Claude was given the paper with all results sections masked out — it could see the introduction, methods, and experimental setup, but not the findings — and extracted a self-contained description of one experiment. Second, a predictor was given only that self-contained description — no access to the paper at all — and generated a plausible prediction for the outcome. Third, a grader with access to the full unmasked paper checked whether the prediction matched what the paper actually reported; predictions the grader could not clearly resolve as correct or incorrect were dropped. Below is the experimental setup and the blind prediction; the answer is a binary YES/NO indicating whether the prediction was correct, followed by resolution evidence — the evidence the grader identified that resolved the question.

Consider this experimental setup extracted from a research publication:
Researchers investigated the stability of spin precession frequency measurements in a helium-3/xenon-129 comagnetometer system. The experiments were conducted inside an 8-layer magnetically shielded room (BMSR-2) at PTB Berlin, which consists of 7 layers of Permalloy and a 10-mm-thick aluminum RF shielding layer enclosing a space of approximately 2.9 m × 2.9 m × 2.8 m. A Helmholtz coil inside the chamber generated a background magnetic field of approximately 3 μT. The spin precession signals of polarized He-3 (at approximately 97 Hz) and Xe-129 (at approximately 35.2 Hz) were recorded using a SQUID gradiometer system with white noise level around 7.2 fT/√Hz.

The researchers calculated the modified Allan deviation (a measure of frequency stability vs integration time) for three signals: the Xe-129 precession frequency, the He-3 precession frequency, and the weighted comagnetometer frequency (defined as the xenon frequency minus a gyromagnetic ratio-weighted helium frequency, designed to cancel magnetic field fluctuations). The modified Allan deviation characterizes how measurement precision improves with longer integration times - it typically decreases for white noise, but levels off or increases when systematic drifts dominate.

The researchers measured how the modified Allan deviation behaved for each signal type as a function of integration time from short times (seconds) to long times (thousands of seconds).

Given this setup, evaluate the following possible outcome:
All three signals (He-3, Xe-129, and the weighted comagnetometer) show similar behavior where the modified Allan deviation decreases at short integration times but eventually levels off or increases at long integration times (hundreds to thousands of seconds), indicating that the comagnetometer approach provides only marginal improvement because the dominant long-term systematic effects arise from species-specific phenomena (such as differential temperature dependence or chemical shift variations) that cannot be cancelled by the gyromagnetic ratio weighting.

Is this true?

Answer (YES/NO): NO